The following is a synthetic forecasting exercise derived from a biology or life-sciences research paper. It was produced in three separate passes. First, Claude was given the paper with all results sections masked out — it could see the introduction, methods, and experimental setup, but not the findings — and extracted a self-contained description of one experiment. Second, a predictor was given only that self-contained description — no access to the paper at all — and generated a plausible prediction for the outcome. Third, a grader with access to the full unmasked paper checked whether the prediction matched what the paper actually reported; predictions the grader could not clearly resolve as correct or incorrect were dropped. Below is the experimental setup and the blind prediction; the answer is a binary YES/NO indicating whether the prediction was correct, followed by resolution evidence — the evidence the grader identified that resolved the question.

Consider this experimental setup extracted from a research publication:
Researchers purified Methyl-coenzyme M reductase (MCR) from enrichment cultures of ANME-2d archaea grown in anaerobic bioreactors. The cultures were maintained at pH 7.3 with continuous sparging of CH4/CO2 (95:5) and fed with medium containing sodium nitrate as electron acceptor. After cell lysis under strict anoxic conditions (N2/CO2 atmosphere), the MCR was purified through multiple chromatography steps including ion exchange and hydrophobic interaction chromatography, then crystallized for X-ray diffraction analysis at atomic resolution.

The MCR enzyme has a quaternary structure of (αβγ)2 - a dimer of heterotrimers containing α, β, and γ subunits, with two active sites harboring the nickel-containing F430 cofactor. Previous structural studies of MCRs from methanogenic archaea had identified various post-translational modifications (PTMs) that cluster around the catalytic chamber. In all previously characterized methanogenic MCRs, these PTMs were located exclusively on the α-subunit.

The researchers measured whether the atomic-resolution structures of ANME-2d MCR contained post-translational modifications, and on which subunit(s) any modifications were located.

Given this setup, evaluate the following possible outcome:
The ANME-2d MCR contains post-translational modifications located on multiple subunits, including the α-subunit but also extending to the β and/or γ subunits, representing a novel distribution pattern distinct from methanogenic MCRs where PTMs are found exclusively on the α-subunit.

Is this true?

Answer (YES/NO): YES